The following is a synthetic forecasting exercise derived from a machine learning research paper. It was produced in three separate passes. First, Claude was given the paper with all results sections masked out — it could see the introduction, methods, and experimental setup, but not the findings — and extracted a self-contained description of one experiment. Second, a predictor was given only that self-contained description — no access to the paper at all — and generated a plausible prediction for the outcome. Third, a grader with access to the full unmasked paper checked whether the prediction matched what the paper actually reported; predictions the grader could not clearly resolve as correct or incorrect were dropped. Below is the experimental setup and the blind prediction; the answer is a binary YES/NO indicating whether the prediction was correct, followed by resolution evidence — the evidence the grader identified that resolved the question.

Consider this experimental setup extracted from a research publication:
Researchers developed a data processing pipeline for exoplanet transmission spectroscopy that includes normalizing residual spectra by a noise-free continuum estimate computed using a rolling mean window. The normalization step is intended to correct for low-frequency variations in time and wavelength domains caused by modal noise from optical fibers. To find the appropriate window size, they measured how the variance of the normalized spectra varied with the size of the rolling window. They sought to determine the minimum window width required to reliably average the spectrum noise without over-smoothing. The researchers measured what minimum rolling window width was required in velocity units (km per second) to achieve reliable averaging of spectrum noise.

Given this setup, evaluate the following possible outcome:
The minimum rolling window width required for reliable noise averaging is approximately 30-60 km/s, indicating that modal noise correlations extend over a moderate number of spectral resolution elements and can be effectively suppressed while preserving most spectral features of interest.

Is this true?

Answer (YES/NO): NO